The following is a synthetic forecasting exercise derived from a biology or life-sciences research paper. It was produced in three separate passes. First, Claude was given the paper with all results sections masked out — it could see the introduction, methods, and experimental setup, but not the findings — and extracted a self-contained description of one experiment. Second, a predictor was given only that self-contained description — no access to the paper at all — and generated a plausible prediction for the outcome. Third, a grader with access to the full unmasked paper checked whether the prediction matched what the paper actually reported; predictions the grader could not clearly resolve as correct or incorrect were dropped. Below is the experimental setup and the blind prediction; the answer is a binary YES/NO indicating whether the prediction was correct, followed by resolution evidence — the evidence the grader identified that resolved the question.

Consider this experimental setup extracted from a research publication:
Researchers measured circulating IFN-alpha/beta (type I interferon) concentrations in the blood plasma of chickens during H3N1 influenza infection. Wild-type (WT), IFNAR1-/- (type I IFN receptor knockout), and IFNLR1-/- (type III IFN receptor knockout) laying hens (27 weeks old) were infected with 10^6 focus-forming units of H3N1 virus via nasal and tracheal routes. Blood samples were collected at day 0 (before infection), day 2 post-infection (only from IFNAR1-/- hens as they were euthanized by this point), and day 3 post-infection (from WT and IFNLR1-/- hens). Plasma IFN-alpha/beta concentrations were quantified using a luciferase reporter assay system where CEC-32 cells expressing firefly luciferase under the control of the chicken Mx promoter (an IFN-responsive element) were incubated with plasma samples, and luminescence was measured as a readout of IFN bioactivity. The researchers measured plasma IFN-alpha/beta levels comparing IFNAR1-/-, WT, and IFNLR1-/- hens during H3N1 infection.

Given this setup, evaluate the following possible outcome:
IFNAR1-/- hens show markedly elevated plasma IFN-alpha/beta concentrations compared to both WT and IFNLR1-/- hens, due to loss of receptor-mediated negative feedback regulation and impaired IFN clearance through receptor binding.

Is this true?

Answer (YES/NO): YES